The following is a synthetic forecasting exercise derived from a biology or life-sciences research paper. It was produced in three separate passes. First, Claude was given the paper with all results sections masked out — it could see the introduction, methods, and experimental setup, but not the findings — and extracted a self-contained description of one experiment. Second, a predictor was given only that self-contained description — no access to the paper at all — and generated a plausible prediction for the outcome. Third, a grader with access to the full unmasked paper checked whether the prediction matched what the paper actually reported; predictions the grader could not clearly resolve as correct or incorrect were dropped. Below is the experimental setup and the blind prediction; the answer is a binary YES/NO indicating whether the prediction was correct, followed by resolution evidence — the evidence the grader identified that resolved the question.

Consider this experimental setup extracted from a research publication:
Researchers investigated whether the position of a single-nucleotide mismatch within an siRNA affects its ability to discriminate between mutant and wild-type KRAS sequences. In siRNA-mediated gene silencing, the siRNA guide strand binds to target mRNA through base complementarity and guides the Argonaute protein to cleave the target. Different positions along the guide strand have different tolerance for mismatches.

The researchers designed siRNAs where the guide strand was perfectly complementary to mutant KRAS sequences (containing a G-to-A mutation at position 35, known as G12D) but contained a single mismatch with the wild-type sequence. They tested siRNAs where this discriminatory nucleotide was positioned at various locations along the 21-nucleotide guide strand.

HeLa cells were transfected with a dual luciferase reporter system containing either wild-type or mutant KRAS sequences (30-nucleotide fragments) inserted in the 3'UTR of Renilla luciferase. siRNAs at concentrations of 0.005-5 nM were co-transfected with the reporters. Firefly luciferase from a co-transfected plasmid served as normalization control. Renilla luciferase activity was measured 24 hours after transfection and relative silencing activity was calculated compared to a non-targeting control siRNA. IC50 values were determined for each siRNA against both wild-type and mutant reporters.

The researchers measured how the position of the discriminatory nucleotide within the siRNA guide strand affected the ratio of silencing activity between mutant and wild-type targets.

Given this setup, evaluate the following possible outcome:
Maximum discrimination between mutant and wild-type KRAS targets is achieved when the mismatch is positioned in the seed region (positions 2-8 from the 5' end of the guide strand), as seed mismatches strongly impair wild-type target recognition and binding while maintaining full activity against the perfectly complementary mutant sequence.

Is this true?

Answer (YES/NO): NO